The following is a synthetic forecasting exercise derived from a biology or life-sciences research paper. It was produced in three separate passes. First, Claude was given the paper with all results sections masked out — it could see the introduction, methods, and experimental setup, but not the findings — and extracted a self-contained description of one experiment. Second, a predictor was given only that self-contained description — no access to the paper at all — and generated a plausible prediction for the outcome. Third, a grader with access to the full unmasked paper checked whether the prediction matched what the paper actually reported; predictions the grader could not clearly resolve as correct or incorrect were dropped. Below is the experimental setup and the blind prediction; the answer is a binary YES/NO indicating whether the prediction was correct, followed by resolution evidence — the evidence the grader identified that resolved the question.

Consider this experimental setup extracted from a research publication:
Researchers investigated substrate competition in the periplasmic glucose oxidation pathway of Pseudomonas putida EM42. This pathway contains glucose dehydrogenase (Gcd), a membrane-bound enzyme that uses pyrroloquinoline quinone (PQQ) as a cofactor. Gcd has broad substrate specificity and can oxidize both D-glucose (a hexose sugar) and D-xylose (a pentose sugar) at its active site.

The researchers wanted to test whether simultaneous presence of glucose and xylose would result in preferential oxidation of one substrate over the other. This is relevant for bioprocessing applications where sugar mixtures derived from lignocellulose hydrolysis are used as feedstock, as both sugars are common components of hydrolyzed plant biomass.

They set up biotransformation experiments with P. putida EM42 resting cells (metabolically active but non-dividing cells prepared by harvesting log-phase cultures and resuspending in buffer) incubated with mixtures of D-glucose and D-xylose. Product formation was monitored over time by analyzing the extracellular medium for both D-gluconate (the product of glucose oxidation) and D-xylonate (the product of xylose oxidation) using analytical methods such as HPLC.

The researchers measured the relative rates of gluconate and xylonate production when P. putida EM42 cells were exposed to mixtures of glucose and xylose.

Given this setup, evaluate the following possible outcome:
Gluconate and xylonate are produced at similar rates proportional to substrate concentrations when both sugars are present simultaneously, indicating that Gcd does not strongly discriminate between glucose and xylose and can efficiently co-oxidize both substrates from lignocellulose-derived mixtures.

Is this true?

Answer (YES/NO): NO